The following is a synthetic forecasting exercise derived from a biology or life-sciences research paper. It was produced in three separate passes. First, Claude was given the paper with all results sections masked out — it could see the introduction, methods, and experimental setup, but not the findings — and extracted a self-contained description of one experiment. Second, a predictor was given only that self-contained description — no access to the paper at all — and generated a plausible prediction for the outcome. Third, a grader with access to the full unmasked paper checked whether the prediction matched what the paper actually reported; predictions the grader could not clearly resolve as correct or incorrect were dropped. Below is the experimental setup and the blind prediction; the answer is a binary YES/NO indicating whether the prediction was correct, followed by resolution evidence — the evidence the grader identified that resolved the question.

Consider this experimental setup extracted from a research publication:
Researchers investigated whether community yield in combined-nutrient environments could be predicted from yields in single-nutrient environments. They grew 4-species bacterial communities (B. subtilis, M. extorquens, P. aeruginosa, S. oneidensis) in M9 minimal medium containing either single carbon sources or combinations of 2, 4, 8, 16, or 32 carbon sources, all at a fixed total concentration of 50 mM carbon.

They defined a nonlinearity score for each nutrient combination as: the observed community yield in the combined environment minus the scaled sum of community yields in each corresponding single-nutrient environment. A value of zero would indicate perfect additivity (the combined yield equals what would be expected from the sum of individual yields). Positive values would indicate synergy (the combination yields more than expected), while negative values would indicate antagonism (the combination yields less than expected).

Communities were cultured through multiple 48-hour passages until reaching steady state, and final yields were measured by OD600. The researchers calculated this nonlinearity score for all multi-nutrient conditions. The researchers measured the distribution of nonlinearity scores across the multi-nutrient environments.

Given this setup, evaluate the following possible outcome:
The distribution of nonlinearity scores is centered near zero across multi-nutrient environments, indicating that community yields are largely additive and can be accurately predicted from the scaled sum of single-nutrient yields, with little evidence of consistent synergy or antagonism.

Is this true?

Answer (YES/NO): NO